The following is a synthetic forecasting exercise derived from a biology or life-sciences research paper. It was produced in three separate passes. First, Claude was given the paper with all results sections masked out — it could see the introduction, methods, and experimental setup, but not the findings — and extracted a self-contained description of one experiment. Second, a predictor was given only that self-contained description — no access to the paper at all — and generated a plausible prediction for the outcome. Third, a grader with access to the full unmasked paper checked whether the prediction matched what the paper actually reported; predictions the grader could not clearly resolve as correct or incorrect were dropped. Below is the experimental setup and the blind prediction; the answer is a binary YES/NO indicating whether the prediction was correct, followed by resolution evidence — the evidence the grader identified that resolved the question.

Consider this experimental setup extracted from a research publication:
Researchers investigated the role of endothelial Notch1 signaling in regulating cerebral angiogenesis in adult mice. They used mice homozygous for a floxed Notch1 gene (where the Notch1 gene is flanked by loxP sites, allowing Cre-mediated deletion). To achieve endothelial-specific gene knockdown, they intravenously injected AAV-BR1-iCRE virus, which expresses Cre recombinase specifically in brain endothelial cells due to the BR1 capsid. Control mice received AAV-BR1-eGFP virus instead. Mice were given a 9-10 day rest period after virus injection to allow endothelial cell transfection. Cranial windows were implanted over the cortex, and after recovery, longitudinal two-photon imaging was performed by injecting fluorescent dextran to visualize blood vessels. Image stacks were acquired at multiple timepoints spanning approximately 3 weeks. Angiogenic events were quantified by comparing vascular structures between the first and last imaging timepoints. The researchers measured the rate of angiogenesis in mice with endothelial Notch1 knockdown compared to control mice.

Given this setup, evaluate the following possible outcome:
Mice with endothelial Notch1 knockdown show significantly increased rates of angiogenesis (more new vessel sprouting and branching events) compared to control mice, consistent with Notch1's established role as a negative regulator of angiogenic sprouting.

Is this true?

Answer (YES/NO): YES